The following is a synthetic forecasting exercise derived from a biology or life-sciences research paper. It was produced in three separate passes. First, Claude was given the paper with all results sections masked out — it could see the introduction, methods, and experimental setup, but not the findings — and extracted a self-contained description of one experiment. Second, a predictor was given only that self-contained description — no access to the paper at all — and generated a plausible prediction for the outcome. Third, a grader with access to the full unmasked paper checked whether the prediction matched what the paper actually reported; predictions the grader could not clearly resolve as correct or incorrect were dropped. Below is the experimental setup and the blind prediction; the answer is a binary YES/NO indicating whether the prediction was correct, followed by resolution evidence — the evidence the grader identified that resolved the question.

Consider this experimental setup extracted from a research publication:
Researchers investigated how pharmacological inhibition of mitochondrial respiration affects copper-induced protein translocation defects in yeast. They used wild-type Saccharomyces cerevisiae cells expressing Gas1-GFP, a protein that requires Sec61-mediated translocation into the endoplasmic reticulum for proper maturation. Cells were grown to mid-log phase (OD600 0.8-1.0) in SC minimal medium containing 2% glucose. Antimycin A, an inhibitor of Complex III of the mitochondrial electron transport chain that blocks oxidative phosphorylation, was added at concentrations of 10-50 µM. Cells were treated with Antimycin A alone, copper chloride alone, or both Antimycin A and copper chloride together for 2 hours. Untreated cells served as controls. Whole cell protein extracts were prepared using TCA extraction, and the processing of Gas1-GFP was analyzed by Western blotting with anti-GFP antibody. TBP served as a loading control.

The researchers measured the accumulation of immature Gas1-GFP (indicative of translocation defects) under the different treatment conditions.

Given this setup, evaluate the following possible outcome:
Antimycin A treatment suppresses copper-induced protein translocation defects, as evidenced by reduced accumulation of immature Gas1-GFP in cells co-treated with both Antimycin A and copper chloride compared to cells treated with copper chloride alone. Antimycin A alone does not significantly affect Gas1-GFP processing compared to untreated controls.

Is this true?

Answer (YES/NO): YES